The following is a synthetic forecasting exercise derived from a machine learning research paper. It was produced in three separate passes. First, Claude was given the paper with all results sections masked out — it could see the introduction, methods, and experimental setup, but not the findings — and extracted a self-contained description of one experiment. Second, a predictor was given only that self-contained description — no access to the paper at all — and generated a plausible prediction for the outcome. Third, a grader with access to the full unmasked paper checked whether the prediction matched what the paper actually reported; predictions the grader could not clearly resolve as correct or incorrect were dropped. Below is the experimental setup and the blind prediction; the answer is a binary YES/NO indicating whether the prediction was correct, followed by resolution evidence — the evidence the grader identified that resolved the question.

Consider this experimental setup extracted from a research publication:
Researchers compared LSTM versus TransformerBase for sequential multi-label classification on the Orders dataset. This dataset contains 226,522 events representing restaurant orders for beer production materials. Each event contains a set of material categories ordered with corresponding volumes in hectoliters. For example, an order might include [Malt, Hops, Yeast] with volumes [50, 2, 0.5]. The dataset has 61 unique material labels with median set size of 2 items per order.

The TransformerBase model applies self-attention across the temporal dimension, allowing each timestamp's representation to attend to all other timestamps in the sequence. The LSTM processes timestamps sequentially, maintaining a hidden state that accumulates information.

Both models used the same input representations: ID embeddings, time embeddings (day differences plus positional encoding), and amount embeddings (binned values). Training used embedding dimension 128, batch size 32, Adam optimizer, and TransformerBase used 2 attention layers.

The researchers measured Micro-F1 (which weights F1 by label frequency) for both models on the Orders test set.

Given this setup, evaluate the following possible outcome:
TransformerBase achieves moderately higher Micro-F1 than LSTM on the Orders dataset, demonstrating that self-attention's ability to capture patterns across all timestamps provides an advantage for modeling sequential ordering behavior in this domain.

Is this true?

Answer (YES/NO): NO